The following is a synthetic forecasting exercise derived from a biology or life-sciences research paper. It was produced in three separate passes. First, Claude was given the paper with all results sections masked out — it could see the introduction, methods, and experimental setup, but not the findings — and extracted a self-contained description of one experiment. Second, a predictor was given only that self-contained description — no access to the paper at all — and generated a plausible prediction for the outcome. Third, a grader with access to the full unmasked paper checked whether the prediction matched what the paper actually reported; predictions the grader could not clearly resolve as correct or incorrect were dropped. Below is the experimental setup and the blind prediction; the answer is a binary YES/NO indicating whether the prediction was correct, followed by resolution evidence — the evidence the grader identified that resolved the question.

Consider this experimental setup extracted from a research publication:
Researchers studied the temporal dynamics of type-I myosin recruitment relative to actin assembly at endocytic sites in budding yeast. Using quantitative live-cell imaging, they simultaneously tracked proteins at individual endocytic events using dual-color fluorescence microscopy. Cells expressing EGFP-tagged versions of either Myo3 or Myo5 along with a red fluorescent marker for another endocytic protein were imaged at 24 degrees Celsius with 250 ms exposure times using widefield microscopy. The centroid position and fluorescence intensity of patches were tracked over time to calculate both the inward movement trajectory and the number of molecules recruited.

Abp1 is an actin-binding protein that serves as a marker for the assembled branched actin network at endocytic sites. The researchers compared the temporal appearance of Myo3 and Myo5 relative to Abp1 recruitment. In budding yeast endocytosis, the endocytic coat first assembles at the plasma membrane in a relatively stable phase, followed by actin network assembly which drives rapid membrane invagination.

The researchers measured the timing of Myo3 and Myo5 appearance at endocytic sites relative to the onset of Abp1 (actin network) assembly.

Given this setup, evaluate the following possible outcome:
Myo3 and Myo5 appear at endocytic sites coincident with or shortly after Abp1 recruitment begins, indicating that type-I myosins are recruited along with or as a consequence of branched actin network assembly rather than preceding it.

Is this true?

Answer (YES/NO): YES